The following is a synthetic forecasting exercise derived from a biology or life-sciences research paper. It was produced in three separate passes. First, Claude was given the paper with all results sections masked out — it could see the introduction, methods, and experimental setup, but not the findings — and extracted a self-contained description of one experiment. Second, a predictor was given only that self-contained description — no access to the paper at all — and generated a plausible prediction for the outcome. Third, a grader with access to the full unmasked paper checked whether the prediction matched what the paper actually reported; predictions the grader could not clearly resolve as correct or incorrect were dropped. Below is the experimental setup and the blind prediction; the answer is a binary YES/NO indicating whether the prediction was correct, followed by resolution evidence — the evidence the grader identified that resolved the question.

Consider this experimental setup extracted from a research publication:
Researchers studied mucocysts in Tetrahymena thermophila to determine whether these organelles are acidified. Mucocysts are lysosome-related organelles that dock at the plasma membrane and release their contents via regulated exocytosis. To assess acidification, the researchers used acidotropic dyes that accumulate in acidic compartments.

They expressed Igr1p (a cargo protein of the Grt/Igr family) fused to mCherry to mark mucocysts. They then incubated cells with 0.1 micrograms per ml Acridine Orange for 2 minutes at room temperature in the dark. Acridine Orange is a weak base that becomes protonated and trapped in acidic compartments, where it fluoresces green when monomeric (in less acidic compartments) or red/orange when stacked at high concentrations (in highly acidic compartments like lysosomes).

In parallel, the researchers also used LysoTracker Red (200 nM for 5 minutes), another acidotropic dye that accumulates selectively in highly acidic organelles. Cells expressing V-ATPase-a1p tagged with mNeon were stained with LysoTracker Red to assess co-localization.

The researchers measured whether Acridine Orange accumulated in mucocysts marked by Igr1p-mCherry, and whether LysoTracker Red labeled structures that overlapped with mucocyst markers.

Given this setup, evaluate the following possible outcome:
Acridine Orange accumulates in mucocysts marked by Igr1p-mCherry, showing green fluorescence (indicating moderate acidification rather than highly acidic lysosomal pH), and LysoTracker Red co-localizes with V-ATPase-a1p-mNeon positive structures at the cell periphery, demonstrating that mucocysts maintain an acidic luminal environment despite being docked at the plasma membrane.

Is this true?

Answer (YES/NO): NO